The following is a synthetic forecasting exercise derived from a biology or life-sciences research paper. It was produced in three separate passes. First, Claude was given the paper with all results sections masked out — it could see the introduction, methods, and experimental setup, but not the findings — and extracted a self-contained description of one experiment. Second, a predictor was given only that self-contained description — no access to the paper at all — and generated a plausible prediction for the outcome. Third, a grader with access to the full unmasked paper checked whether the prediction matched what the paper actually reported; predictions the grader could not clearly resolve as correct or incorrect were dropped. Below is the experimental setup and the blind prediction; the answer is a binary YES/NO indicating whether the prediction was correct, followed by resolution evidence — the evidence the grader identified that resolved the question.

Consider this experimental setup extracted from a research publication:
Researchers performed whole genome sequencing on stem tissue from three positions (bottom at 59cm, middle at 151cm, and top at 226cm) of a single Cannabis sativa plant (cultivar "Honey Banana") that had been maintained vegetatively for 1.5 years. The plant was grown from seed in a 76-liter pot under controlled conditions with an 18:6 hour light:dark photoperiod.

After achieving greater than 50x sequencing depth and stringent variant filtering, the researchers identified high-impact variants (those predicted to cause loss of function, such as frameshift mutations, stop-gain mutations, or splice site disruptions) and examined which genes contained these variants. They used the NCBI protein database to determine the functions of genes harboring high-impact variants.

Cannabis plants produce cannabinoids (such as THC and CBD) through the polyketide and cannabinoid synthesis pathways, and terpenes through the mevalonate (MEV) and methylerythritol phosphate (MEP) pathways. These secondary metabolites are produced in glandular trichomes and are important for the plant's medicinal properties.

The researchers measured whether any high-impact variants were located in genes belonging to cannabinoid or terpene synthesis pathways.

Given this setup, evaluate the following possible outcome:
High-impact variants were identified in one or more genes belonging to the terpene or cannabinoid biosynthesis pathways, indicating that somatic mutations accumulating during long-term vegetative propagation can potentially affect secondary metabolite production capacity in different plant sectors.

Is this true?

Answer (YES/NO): NO